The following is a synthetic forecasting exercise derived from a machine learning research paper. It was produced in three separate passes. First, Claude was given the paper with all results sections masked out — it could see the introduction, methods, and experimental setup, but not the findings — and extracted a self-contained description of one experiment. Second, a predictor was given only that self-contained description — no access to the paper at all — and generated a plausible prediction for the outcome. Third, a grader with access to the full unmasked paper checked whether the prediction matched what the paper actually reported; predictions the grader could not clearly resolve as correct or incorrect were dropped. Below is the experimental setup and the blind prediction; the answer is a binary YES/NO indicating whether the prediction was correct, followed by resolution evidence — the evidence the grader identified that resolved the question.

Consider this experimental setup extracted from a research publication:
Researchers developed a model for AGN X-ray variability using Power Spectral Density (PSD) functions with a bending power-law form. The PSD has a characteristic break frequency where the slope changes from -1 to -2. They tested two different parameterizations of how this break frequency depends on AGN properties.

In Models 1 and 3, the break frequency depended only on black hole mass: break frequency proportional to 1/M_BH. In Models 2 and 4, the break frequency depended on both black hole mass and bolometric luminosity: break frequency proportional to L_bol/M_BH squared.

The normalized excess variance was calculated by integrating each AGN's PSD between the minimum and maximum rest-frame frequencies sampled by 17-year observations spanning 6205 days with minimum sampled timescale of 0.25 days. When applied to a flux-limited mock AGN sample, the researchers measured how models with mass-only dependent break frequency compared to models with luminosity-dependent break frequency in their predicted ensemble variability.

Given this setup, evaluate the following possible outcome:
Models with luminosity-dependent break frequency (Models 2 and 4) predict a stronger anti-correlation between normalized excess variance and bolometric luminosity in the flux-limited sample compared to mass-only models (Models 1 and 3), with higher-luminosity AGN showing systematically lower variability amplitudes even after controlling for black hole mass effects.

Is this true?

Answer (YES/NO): NO